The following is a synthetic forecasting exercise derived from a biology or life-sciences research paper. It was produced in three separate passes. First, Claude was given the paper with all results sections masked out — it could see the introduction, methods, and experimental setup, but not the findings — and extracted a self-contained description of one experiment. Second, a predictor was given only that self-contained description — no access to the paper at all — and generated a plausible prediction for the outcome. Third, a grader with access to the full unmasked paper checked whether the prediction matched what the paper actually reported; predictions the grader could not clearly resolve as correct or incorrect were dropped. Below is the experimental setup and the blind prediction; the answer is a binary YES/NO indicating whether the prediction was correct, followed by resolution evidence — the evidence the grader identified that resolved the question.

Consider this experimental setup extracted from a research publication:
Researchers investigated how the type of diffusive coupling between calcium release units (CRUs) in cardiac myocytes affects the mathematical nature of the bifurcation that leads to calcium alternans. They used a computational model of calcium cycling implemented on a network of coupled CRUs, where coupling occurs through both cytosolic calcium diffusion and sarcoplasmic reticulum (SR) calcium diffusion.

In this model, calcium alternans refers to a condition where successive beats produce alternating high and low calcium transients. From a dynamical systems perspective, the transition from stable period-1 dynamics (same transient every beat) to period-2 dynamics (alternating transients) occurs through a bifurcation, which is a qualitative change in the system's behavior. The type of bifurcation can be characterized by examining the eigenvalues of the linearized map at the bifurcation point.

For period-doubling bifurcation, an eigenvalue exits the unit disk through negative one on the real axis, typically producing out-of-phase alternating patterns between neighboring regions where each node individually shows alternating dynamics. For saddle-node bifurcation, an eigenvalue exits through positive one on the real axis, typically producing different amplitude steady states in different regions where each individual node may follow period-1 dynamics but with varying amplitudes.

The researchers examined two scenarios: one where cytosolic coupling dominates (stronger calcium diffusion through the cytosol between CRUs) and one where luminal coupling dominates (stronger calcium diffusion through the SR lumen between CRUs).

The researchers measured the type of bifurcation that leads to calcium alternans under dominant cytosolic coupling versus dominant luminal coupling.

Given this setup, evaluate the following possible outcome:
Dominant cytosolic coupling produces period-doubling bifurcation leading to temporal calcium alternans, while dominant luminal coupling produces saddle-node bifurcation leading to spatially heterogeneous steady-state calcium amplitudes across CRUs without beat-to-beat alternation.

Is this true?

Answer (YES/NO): YES